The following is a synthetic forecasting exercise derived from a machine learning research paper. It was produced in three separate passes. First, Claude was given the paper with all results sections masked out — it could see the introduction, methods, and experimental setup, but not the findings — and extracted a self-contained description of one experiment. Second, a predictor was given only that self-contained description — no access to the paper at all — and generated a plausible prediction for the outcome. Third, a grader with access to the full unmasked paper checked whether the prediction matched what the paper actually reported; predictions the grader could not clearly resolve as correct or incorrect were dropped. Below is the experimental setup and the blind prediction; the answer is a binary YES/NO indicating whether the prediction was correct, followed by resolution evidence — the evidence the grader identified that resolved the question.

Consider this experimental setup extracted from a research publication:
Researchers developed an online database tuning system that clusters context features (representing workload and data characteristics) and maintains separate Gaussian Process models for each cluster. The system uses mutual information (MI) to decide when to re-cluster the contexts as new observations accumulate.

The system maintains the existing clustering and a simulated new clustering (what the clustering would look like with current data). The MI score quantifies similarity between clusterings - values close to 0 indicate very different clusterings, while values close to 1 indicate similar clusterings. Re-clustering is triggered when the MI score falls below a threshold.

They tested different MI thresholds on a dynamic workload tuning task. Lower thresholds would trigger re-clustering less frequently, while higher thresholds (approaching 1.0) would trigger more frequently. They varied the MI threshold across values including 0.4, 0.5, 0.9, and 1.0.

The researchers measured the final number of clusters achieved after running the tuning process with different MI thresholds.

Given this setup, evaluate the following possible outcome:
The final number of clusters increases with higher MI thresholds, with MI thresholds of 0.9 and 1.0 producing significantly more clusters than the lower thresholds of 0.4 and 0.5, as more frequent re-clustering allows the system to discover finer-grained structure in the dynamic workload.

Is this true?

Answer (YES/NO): NO